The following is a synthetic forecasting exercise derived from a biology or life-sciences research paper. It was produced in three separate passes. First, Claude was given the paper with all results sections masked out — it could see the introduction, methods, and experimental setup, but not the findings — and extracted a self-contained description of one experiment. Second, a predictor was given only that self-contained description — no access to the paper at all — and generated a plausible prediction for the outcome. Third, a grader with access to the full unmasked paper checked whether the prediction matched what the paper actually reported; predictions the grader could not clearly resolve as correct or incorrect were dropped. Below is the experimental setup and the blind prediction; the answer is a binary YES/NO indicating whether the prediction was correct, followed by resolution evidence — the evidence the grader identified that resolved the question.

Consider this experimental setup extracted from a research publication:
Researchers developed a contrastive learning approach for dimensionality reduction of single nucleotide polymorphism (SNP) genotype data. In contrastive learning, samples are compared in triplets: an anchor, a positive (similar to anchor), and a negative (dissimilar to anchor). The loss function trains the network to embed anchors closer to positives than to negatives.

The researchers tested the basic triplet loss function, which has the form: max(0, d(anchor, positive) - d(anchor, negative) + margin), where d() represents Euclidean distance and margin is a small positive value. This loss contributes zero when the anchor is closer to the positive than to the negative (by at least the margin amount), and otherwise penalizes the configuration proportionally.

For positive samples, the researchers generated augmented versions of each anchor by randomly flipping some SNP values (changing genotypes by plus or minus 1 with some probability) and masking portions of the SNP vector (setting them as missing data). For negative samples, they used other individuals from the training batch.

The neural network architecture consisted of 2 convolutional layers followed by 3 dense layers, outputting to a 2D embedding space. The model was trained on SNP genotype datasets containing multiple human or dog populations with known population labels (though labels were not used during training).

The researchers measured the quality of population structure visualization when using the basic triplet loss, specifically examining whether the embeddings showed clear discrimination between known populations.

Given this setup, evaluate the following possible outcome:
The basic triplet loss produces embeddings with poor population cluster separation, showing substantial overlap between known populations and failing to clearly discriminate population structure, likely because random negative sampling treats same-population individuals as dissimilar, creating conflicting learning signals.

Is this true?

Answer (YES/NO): YES